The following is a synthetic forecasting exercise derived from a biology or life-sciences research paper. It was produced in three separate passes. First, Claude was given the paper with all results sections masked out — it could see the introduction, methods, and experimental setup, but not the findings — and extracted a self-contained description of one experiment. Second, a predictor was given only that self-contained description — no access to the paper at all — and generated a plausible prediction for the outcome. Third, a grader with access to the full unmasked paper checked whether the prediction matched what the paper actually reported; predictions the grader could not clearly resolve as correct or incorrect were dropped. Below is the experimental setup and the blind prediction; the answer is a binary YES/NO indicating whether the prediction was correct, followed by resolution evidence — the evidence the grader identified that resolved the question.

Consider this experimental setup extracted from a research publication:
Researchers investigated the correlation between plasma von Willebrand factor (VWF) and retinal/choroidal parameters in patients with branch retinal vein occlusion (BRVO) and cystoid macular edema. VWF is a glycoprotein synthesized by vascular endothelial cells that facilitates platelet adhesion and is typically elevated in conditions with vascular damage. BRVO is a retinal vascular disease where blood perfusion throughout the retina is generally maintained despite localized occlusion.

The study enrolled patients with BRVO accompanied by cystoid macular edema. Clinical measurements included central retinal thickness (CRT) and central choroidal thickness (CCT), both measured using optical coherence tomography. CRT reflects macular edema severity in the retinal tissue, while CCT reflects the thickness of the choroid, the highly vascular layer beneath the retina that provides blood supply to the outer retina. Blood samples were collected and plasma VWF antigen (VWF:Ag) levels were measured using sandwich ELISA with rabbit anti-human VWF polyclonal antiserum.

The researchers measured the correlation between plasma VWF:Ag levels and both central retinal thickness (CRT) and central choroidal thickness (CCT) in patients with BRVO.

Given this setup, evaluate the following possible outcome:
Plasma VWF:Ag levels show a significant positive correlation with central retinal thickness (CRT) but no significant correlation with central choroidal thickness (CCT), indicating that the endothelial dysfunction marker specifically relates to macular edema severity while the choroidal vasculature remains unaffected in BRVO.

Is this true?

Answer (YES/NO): NO